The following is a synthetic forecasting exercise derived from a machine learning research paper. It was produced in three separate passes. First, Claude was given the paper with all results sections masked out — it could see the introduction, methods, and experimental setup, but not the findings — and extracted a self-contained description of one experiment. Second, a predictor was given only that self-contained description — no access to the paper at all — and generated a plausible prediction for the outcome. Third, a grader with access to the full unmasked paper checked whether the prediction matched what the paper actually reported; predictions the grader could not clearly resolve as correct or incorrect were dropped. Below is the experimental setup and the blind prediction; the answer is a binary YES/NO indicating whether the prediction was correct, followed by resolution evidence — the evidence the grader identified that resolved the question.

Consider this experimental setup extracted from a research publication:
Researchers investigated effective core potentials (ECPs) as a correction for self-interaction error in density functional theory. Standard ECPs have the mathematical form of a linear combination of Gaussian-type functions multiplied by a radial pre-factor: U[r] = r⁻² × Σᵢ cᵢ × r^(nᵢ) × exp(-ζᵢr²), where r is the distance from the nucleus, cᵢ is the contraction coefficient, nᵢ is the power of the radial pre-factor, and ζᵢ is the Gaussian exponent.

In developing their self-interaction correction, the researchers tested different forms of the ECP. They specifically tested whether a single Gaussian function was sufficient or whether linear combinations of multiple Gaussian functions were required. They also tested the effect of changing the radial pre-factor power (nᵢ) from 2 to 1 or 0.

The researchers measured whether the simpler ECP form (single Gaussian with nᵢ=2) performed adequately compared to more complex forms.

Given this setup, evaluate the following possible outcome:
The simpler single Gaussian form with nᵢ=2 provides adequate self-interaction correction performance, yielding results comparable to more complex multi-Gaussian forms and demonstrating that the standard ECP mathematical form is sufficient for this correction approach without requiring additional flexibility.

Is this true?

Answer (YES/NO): YES